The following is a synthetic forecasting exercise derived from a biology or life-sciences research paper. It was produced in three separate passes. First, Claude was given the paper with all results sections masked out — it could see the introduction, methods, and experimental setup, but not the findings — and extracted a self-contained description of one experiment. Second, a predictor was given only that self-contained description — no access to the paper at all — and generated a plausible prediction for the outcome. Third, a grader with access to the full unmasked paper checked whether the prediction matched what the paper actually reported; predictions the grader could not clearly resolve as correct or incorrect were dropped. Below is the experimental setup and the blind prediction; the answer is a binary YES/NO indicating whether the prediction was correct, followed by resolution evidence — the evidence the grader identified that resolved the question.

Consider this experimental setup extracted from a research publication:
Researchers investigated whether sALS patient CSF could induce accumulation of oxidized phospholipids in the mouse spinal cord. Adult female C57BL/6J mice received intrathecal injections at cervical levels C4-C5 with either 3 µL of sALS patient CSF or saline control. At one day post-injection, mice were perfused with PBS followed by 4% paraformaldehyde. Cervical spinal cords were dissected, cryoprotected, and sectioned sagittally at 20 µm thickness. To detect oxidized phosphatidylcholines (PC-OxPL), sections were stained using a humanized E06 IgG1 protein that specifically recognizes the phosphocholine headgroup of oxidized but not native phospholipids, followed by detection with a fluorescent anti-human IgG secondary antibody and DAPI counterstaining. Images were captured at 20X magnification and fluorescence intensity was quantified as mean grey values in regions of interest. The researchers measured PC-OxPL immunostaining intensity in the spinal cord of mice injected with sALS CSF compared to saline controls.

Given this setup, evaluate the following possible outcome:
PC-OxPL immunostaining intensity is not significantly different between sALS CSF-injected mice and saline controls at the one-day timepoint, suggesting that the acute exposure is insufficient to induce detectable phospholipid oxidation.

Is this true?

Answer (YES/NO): NO